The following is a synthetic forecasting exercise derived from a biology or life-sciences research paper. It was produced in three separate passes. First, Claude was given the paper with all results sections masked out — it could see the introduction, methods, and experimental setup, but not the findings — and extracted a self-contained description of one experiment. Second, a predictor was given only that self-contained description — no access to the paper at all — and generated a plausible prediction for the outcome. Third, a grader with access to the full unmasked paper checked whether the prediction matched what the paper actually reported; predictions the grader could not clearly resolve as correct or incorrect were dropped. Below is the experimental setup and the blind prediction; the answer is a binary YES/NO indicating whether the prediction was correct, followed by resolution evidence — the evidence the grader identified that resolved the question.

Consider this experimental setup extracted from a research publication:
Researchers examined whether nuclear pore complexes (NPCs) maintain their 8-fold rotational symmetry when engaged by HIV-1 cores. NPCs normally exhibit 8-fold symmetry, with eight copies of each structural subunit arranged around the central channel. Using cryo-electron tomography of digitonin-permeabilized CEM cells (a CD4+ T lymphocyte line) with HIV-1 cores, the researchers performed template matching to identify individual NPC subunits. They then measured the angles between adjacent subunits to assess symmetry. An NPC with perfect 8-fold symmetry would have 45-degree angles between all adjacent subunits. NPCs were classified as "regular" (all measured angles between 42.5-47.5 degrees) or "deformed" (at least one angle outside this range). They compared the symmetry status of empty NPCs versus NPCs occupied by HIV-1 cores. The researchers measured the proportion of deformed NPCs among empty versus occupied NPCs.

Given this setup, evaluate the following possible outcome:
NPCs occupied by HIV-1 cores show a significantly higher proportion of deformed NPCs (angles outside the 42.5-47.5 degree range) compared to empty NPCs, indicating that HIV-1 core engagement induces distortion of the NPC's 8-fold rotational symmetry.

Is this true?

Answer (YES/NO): YES